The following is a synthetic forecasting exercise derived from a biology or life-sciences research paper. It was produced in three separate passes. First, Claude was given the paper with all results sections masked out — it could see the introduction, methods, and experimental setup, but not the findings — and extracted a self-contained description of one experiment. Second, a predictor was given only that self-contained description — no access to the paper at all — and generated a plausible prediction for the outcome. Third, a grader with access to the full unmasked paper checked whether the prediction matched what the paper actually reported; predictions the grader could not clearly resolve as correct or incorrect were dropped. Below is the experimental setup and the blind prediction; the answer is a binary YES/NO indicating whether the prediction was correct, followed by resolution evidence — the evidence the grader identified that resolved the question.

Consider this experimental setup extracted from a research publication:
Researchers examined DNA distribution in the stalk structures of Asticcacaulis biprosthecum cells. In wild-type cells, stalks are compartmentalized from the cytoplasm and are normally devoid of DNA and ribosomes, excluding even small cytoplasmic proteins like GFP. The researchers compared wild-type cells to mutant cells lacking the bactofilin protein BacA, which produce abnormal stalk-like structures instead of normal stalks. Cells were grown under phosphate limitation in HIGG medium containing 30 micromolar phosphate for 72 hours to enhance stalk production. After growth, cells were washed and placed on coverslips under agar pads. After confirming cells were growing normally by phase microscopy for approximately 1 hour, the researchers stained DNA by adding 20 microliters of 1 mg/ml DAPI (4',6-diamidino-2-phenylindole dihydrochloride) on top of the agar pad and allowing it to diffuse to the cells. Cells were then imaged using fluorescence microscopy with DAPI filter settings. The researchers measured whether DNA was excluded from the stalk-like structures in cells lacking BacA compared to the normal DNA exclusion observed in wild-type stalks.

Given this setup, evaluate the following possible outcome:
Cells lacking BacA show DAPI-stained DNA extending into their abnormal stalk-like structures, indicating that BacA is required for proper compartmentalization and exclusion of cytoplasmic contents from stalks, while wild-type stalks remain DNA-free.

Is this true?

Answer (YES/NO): YES